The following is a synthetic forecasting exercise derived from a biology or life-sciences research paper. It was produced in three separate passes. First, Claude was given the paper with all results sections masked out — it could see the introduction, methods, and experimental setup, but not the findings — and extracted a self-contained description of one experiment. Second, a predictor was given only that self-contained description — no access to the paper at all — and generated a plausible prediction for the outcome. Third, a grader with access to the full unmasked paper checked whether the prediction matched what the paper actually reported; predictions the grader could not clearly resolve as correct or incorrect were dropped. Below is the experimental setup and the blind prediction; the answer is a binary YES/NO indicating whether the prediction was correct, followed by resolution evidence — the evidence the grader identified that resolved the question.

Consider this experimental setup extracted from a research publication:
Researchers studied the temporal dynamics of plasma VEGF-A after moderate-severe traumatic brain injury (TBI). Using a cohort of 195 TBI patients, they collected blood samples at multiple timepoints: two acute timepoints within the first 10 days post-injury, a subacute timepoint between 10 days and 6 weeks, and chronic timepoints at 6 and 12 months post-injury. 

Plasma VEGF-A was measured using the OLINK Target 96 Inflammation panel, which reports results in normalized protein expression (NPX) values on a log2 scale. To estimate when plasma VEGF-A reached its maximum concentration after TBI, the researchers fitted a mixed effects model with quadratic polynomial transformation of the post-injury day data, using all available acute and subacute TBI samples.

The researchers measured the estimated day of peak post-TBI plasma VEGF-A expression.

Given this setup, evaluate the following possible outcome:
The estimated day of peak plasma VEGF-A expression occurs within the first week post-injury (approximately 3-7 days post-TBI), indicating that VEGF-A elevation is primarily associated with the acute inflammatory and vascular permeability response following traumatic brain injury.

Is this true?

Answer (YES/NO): NO